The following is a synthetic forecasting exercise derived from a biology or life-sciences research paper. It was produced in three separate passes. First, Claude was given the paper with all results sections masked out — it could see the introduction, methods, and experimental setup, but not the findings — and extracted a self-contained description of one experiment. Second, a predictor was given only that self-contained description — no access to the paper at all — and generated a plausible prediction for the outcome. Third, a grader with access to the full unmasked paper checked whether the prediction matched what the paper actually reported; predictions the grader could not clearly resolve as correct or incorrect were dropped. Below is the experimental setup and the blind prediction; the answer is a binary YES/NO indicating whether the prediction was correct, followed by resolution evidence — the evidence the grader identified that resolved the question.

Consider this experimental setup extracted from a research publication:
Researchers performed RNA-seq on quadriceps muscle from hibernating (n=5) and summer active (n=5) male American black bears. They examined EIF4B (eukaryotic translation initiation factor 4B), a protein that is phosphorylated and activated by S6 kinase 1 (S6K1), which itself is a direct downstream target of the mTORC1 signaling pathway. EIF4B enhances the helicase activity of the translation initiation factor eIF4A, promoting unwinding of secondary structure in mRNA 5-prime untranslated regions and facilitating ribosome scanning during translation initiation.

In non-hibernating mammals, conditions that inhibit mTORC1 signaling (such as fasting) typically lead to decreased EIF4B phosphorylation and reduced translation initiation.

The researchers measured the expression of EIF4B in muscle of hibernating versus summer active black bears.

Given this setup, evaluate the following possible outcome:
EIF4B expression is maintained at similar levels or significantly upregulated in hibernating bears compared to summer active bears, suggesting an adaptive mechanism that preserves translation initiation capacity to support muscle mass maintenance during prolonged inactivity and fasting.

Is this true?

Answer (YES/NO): YES